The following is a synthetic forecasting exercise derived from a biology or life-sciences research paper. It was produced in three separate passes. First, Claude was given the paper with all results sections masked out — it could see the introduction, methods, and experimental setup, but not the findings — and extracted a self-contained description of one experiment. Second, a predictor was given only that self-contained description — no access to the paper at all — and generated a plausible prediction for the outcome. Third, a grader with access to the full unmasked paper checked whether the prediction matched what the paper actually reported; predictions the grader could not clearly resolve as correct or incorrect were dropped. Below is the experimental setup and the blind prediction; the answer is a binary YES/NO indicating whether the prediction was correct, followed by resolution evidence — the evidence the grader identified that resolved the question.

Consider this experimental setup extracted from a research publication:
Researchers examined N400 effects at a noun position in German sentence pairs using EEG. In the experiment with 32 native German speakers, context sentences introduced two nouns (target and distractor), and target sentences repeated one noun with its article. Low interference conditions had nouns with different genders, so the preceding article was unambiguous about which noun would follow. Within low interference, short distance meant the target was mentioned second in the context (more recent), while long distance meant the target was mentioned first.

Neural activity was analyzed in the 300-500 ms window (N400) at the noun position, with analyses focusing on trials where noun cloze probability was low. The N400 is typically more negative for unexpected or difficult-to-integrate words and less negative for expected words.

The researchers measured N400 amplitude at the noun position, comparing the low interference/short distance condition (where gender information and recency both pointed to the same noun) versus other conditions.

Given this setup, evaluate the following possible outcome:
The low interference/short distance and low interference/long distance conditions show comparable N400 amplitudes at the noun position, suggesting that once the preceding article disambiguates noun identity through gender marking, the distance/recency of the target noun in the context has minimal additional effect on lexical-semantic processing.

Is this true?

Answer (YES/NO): NO